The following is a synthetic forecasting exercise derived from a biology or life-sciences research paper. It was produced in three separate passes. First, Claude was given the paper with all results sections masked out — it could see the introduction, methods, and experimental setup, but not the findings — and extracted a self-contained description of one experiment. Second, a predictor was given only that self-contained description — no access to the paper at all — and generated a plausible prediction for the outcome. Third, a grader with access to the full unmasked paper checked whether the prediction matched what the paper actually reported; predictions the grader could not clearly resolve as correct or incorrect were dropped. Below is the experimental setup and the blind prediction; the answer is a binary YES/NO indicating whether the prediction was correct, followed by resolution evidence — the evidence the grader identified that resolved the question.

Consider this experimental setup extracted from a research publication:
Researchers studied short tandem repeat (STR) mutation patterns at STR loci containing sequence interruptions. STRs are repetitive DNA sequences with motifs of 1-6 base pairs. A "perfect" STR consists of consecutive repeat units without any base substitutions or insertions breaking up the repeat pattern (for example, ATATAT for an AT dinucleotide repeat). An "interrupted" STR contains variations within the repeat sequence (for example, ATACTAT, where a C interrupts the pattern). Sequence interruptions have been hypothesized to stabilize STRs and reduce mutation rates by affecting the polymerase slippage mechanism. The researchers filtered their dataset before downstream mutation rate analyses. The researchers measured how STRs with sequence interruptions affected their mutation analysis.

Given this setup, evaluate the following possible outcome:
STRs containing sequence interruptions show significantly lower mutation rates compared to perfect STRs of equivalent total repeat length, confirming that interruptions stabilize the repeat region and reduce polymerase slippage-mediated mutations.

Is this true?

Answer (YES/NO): NO